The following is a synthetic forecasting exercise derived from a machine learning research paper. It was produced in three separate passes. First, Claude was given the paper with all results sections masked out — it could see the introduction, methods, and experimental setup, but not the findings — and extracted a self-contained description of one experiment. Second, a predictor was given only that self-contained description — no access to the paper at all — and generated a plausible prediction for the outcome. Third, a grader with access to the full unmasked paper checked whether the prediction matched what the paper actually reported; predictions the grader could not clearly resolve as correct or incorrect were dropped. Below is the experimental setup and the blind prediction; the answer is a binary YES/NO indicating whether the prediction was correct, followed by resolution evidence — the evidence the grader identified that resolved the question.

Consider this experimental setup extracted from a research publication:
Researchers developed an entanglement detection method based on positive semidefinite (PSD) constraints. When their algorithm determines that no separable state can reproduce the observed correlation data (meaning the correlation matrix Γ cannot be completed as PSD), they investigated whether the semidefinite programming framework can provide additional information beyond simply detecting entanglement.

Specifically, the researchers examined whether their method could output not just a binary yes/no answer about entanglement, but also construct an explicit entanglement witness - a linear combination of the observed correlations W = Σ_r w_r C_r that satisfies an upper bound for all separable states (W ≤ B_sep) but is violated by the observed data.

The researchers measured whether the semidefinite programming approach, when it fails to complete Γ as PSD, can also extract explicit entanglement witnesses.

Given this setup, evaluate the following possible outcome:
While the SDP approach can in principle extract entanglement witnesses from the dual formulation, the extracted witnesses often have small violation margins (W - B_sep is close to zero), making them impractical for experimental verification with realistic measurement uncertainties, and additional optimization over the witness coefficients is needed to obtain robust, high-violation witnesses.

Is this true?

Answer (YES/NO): NO